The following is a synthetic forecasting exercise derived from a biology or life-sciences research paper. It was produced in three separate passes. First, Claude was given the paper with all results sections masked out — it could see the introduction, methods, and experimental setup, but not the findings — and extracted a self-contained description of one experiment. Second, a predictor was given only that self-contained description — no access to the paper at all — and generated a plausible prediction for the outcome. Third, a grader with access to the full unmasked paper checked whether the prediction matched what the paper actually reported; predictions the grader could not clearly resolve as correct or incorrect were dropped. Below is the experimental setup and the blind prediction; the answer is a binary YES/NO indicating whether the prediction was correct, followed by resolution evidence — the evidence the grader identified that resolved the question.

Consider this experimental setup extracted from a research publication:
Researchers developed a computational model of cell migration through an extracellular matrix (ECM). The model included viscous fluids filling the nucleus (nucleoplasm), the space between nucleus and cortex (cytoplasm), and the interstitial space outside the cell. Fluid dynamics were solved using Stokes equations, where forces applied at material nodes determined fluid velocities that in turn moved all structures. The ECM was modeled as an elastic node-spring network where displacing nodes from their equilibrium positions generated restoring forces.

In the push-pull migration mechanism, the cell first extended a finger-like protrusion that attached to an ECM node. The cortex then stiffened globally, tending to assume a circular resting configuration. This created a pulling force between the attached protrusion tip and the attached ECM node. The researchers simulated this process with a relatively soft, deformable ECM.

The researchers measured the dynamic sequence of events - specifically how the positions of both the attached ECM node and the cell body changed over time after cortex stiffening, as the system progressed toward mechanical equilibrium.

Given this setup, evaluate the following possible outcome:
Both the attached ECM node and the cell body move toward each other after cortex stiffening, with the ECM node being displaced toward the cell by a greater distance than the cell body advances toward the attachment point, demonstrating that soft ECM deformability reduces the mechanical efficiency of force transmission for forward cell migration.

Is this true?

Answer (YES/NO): NO